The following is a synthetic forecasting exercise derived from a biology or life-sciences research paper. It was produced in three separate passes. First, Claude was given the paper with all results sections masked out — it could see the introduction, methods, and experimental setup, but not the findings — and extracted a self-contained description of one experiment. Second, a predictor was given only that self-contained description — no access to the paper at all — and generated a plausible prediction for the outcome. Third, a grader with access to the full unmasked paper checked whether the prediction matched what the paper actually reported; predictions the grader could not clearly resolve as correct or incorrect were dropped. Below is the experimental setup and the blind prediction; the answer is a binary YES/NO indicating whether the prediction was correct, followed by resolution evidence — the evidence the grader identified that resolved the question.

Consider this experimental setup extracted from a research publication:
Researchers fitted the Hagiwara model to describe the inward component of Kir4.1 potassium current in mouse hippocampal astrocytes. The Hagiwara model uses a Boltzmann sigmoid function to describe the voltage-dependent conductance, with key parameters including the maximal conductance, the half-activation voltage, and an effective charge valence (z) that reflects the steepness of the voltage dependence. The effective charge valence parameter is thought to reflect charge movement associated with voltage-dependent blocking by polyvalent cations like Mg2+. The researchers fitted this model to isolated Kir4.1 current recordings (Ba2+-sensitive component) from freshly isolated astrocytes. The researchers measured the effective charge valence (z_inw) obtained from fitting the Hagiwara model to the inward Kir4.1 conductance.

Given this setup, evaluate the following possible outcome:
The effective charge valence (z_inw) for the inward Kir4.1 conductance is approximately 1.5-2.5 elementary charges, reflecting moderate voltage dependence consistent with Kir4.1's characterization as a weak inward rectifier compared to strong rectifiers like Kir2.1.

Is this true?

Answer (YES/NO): YES